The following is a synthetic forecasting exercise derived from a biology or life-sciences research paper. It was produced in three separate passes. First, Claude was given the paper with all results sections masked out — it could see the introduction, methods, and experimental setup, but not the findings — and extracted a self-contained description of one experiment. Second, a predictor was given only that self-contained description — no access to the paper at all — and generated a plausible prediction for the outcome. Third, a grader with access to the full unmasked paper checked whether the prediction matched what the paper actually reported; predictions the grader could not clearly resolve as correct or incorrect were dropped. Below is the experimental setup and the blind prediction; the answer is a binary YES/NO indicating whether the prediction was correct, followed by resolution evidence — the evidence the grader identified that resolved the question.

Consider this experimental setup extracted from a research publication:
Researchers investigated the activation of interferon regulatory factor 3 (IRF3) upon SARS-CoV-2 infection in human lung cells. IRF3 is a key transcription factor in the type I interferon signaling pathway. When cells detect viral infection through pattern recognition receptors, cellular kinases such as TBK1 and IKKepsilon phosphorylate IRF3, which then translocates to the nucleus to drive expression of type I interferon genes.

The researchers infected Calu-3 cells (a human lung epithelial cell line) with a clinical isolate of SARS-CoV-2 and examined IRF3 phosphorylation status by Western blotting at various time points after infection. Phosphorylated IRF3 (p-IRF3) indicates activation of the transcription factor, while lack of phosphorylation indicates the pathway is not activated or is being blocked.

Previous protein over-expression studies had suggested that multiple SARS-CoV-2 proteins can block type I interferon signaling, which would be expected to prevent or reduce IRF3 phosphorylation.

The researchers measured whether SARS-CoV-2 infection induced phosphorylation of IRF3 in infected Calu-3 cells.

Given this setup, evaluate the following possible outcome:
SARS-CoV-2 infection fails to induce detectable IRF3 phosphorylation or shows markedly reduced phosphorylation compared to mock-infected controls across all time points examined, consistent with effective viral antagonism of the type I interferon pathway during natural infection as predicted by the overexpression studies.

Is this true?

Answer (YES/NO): NO